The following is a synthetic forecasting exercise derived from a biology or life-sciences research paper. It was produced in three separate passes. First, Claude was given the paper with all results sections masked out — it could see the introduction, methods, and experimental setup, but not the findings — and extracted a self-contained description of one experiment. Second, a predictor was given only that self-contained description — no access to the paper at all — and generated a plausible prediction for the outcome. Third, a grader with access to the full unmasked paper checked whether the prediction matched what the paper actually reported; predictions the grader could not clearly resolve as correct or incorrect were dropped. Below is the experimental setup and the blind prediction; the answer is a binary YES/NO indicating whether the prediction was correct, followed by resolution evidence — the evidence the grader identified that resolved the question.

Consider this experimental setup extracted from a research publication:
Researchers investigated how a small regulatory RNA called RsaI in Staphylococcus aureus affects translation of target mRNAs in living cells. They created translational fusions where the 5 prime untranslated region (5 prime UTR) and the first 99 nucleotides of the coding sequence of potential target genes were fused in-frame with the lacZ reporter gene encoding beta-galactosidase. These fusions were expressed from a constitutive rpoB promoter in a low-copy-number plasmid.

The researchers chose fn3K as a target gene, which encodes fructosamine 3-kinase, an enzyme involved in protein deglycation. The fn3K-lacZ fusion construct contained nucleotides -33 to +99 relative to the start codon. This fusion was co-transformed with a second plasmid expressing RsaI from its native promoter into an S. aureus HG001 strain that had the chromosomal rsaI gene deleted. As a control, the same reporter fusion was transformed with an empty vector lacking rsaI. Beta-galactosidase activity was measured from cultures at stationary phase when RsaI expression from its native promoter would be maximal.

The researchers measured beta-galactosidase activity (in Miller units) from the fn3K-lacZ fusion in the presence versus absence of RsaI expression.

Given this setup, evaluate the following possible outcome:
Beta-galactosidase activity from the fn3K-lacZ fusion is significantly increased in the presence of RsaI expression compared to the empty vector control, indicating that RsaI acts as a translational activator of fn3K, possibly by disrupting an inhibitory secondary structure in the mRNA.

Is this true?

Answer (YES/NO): NO